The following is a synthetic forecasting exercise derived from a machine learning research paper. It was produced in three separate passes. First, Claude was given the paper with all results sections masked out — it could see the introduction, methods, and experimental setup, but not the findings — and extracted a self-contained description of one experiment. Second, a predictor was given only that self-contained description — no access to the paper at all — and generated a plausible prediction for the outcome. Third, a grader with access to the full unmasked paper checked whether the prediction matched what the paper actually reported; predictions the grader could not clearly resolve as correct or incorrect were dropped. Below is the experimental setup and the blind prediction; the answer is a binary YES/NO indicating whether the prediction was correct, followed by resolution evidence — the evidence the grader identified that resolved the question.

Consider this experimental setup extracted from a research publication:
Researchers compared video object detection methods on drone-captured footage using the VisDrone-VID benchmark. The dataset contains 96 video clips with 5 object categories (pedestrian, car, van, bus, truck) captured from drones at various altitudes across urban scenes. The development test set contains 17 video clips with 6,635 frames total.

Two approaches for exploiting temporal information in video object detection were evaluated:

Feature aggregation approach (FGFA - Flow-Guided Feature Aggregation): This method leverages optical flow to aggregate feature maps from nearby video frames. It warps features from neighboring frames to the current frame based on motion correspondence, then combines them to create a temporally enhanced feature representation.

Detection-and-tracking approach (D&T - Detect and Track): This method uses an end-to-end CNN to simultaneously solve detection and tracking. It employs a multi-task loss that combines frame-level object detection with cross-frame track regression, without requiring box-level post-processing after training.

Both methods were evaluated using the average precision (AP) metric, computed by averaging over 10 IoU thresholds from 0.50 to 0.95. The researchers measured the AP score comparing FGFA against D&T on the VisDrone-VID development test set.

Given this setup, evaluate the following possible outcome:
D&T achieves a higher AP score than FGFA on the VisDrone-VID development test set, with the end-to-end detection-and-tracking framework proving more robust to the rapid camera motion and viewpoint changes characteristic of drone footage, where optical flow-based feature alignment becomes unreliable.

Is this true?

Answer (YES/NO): NO